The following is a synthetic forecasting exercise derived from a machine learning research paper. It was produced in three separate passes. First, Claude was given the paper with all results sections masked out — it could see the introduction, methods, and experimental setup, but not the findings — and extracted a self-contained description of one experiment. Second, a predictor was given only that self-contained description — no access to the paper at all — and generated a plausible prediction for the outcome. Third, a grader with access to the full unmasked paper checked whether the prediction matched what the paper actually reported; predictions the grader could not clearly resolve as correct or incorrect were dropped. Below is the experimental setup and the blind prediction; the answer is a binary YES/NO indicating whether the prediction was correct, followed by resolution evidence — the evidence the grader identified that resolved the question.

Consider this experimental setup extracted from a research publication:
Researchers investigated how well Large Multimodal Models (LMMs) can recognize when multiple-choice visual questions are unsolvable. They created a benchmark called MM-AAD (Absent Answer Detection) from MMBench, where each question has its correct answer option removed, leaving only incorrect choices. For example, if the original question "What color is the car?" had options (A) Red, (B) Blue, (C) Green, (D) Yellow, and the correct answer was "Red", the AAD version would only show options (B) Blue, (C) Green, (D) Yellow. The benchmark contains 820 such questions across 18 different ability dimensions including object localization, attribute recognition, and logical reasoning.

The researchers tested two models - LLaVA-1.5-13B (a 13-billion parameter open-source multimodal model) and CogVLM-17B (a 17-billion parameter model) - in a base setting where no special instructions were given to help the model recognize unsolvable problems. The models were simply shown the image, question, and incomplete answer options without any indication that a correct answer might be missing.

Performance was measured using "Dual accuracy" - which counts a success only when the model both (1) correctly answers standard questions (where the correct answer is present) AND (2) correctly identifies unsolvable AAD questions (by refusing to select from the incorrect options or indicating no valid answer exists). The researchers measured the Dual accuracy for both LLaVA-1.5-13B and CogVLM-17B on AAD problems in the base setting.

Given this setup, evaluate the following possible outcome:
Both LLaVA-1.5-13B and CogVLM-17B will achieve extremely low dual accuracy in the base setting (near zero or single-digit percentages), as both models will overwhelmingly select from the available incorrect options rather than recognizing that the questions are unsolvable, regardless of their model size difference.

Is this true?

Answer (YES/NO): YES